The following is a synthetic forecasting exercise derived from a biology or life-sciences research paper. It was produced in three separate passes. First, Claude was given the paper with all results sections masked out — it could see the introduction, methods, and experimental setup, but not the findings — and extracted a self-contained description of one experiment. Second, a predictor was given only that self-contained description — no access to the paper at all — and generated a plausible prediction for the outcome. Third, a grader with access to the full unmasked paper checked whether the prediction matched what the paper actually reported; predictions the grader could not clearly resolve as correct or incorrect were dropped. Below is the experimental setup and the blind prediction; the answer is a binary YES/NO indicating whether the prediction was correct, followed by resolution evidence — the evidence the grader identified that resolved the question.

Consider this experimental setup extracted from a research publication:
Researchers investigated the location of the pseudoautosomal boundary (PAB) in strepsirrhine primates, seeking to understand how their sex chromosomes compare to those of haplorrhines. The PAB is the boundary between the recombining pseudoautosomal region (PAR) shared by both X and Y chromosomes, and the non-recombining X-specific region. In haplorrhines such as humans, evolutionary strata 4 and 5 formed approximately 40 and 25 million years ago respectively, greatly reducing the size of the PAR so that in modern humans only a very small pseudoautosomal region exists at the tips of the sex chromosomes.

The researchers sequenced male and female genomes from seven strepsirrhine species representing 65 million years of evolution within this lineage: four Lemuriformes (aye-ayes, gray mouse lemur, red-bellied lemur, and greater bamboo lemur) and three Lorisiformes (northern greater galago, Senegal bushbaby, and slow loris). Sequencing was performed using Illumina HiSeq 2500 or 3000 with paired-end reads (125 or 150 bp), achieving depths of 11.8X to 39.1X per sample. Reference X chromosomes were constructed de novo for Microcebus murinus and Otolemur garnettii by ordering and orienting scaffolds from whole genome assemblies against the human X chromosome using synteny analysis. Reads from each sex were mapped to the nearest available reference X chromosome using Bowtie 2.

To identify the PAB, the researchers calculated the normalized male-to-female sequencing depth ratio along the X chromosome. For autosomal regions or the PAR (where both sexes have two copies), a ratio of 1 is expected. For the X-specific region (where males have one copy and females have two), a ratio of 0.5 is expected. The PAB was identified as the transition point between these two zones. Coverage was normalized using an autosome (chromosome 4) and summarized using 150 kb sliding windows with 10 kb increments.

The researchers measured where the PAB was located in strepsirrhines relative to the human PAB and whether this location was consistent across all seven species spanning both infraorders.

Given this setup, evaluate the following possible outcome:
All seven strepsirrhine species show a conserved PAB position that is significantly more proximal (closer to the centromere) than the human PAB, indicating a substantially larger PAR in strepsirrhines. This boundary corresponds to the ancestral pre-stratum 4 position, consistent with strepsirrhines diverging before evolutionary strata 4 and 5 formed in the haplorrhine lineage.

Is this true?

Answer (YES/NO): YES